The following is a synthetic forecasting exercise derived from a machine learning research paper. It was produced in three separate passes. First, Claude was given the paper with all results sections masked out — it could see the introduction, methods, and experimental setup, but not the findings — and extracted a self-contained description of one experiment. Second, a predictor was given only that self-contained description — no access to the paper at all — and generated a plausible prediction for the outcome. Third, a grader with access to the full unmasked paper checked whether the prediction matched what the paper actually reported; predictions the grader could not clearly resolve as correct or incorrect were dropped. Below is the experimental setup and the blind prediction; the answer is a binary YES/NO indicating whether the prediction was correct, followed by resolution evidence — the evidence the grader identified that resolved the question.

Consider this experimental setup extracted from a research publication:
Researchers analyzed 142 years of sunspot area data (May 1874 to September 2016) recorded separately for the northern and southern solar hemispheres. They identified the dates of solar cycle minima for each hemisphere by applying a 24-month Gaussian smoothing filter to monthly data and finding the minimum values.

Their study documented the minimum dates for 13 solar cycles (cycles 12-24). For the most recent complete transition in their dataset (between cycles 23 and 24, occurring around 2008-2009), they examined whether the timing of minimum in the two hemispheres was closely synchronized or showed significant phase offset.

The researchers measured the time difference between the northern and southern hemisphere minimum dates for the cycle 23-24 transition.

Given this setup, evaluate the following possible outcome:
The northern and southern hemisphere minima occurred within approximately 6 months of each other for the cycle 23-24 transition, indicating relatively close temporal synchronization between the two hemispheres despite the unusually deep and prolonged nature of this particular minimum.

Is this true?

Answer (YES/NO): NO